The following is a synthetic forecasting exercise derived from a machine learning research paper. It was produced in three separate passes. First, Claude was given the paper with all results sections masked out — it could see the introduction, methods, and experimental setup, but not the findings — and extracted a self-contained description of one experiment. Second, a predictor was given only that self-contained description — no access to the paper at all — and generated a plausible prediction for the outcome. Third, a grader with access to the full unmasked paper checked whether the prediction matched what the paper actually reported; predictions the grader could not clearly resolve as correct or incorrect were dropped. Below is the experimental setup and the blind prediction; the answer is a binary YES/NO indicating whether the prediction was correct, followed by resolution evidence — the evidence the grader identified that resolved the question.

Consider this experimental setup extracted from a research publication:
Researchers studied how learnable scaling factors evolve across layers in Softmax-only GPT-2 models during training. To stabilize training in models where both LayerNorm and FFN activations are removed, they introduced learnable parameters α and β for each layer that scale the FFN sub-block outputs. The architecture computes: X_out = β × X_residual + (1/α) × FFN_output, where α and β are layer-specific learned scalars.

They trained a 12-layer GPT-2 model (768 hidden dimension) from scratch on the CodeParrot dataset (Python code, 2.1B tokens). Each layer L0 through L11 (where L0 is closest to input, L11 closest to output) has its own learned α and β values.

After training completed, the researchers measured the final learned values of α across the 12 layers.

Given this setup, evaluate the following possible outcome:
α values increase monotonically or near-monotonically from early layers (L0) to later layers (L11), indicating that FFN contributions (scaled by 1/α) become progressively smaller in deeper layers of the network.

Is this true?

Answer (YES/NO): YES